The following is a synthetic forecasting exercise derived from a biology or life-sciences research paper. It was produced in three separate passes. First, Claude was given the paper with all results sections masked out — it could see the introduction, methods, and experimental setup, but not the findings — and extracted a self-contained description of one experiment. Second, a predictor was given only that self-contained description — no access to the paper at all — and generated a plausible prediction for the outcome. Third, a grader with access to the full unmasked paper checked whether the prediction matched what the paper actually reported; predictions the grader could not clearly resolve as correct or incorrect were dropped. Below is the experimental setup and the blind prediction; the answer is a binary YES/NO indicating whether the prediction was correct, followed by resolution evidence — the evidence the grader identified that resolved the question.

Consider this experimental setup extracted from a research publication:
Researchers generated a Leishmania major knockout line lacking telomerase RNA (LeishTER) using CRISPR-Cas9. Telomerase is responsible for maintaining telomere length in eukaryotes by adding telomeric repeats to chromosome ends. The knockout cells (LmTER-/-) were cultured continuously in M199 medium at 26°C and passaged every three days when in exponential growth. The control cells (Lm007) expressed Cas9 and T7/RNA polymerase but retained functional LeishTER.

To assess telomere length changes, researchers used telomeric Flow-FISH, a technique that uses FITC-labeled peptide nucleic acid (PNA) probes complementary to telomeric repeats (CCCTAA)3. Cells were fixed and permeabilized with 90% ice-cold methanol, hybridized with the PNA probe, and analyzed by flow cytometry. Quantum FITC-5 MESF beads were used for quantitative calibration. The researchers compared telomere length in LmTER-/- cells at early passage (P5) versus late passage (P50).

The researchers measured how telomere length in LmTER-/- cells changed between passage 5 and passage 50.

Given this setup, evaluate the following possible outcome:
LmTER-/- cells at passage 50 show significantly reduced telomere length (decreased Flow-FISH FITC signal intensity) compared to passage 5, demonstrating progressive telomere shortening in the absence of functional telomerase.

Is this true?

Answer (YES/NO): YES